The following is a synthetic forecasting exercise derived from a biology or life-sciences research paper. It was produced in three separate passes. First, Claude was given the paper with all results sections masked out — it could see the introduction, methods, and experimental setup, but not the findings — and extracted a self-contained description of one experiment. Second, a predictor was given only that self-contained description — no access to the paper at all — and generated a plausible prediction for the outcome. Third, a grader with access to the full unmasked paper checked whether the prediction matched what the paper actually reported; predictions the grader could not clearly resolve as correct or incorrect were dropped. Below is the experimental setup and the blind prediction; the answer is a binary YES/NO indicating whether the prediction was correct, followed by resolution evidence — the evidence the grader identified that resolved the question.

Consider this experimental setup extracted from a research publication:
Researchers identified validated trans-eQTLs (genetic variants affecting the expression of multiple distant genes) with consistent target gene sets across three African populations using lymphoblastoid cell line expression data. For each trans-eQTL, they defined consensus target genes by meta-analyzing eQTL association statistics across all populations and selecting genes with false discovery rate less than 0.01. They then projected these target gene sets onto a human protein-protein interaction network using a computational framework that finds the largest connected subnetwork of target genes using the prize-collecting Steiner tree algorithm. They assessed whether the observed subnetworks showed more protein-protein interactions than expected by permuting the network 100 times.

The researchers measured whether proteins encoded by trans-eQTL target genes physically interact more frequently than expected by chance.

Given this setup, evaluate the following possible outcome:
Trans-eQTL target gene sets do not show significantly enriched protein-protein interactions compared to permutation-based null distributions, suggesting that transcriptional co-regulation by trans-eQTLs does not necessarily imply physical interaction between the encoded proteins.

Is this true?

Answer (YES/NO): NO